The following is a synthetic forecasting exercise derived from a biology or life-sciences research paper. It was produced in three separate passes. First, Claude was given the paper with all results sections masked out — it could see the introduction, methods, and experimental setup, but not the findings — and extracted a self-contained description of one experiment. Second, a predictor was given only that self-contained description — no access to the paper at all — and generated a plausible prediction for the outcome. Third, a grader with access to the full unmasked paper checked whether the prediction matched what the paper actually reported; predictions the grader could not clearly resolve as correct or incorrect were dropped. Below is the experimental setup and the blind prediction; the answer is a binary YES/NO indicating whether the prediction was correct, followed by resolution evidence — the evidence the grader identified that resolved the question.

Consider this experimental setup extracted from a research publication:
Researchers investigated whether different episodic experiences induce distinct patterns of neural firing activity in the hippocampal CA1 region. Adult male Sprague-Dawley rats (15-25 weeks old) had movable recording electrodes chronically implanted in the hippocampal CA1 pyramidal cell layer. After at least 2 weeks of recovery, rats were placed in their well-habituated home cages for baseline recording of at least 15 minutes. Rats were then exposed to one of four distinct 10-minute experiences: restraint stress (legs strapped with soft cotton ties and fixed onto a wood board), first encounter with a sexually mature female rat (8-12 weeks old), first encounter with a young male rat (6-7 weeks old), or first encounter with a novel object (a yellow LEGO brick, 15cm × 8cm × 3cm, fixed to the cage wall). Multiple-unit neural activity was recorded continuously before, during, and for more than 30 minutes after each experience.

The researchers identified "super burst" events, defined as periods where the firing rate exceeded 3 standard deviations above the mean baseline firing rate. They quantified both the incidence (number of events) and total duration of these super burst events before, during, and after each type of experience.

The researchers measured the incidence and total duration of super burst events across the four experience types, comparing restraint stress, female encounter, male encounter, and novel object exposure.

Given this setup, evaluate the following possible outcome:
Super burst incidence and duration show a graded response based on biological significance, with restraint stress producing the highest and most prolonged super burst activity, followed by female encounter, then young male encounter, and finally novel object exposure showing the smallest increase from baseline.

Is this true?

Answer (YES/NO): NO